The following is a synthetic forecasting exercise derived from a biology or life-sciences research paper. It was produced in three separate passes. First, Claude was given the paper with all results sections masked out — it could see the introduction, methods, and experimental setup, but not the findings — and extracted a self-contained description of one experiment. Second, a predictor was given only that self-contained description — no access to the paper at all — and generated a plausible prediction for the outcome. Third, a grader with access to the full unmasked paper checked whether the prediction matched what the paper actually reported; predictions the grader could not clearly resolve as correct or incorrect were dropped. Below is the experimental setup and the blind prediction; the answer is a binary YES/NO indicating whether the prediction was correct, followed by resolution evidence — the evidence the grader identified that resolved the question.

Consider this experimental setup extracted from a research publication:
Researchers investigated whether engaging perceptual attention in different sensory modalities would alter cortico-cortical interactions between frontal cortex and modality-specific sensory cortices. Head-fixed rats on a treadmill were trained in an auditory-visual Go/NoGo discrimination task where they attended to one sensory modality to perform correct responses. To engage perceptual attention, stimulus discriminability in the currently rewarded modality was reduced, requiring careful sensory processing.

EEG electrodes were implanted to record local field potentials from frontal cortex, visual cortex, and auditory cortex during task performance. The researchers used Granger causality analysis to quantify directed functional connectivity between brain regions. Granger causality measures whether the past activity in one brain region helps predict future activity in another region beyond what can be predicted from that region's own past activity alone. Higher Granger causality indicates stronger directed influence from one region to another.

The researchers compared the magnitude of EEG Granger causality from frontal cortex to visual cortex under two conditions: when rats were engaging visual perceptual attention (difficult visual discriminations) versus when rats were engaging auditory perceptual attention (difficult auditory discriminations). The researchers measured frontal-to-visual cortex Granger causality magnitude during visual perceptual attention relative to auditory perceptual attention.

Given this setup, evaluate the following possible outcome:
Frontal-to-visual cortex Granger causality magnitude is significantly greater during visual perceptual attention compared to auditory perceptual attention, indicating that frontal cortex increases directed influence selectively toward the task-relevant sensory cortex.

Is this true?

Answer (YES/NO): NO